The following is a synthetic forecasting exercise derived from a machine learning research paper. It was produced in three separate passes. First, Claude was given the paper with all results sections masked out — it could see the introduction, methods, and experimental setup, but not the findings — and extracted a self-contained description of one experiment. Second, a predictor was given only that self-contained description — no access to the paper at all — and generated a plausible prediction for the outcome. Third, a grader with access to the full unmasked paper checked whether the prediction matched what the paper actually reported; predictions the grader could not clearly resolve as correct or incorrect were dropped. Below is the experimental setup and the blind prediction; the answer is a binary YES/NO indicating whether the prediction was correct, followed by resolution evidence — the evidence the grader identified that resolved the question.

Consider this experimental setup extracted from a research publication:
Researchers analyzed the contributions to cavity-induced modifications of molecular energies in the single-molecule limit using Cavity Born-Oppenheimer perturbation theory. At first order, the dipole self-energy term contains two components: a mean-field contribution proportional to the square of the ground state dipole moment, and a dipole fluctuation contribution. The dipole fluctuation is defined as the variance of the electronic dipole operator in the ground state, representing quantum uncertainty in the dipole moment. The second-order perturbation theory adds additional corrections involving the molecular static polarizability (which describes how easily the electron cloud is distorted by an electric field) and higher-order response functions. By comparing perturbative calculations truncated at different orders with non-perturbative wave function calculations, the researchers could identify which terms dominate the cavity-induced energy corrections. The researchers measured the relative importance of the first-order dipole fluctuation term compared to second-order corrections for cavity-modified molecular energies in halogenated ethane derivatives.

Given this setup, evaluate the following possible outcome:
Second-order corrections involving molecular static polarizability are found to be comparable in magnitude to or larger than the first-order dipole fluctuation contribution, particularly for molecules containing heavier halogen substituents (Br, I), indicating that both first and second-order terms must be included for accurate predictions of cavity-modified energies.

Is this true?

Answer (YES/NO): NO